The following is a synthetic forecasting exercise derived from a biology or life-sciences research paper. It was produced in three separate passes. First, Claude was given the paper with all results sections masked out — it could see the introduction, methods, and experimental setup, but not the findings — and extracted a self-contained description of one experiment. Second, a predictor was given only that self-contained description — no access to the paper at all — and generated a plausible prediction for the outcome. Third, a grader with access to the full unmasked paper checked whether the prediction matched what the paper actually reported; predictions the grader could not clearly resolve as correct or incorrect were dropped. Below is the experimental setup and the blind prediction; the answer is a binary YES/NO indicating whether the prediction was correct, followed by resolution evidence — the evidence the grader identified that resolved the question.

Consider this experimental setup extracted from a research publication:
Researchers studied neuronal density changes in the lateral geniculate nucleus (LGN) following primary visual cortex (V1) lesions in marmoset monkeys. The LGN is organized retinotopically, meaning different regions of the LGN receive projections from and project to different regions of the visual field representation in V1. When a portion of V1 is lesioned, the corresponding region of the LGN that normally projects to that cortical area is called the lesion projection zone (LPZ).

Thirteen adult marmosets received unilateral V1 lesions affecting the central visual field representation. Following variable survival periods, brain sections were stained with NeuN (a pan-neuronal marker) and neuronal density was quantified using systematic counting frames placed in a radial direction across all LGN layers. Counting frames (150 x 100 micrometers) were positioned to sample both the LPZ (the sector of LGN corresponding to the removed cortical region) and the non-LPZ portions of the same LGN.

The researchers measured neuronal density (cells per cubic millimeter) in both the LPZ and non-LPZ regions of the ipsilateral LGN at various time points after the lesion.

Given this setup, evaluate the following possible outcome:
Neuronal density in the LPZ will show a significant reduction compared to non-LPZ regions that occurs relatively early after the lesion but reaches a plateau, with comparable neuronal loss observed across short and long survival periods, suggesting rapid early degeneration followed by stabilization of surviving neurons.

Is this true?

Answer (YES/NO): YES